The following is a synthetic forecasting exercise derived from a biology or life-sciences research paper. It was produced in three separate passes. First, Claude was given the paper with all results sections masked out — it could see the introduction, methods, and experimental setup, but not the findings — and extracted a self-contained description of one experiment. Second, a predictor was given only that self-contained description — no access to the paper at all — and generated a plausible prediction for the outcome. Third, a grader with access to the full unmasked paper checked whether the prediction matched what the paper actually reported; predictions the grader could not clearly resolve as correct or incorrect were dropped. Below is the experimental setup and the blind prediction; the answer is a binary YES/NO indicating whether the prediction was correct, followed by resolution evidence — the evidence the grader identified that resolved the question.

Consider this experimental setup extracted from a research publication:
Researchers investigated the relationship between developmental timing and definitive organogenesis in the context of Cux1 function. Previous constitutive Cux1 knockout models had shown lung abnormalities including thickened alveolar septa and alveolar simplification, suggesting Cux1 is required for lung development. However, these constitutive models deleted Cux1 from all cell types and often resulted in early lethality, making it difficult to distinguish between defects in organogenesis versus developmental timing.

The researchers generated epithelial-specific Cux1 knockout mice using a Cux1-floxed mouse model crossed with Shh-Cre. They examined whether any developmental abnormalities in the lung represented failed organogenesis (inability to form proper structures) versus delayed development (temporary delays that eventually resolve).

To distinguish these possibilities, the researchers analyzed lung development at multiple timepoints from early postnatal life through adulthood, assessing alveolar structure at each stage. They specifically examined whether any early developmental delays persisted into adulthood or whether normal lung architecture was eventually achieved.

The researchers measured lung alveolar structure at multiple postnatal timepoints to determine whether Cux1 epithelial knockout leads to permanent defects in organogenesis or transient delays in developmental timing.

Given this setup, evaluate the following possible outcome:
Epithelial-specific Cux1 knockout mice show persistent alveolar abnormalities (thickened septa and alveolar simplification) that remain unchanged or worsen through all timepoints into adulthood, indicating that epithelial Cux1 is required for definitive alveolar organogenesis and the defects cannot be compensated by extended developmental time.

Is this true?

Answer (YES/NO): NO